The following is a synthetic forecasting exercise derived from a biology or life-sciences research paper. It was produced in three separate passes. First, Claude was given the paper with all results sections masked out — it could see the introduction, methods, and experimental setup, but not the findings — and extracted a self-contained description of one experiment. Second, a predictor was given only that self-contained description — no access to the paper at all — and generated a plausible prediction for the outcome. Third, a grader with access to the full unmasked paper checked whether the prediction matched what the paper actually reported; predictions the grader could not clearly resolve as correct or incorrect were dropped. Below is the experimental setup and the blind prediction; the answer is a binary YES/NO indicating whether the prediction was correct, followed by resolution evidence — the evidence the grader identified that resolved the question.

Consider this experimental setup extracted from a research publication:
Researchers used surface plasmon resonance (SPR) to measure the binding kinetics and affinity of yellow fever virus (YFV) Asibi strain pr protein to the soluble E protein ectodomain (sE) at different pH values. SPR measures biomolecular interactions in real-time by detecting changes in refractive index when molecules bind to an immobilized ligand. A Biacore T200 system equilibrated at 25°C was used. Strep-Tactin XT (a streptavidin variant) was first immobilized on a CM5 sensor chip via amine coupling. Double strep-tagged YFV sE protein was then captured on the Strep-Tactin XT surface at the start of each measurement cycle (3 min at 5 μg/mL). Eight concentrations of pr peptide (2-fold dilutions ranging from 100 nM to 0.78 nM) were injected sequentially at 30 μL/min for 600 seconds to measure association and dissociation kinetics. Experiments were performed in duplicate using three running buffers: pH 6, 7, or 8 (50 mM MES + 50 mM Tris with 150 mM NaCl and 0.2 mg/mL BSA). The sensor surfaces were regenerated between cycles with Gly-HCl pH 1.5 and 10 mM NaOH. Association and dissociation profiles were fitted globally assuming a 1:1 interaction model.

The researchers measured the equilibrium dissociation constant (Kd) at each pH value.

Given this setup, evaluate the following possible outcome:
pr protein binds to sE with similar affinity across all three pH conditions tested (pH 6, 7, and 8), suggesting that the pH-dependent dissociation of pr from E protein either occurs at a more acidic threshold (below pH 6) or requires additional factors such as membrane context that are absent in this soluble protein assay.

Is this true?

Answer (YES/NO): NO